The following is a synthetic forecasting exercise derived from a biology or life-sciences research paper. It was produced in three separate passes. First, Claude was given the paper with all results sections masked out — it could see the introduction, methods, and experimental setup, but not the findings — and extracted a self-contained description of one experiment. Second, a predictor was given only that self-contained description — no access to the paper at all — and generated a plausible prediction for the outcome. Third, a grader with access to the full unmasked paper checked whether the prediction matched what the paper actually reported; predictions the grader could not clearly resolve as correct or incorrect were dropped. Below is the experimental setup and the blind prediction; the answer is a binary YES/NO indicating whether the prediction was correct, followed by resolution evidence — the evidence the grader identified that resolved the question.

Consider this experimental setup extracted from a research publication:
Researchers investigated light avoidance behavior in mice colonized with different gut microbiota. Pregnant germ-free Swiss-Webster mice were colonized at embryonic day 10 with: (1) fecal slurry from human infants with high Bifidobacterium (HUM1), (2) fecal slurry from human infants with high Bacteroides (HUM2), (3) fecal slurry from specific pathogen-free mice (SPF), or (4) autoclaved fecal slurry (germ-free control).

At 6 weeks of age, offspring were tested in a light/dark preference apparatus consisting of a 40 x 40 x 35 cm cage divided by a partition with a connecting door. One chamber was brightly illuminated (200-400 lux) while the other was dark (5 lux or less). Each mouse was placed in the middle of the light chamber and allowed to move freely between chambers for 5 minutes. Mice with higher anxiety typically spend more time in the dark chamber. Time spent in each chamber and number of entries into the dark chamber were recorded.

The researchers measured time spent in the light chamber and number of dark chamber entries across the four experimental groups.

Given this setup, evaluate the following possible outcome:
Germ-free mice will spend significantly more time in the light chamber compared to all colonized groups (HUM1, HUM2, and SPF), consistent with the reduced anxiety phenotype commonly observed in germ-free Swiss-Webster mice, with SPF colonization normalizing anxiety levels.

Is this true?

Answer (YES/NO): NO